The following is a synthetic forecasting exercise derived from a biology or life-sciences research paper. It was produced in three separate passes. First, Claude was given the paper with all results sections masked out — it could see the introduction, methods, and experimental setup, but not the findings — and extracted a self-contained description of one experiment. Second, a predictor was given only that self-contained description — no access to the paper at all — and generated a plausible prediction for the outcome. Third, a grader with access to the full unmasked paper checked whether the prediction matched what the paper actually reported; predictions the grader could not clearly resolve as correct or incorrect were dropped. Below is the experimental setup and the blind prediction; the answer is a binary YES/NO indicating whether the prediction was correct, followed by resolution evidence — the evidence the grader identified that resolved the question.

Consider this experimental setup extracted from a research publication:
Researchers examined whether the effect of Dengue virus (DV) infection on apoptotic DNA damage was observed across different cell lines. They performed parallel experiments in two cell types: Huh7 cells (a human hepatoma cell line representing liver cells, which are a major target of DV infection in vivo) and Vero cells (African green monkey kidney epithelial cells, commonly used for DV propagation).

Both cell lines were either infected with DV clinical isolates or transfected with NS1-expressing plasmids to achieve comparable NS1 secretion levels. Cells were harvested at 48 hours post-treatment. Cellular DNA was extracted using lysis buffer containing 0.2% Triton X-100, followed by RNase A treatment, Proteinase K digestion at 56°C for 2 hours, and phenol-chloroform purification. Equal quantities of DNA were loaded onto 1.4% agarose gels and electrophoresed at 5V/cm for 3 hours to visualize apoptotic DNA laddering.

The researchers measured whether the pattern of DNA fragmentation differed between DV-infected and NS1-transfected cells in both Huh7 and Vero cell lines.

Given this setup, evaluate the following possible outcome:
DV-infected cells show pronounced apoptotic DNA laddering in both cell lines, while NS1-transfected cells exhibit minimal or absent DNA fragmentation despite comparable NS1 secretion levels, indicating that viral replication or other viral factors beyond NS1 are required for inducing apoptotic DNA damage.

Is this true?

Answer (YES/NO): NO